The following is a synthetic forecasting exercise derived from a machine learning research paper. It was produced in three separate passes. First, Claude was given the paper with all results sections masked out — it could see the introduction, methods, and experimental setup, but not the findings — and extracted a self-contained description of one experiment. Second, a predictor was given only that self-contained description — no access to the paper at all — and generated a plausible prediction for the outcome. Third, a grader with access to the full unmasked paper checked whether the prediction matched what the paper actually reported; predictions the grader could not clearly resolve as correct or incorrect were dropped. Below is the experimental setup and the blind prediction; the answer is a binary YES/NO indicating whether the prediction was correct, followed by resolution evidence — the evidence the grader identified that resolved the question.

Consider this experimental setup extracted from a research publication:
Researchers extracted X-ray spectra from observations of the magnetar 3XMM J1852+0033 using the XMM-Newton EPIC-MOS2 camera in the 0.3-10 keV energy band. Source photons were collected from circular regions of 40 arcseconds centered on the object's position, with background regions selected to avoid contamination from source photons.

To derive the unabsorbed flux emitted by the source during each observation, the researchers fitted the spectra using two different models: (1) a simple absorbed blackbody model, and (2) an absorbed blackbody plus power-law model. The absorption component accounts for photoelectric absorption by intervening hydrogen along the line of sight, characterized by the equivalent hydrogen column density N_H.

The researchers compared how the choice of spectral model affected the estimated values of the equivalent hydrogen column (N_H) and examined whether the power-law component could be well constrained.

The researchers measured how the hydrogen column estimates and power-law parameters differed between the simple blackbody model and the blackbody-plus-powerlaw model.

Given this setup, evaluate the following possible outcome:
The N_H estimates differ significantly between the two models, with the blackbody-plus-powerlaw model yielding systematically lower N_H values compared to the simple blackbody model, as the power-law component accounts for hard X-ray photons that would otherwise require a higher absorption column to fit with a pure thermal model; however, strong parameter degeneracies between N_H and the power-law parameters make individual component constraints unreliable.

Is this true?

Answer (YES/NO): NO